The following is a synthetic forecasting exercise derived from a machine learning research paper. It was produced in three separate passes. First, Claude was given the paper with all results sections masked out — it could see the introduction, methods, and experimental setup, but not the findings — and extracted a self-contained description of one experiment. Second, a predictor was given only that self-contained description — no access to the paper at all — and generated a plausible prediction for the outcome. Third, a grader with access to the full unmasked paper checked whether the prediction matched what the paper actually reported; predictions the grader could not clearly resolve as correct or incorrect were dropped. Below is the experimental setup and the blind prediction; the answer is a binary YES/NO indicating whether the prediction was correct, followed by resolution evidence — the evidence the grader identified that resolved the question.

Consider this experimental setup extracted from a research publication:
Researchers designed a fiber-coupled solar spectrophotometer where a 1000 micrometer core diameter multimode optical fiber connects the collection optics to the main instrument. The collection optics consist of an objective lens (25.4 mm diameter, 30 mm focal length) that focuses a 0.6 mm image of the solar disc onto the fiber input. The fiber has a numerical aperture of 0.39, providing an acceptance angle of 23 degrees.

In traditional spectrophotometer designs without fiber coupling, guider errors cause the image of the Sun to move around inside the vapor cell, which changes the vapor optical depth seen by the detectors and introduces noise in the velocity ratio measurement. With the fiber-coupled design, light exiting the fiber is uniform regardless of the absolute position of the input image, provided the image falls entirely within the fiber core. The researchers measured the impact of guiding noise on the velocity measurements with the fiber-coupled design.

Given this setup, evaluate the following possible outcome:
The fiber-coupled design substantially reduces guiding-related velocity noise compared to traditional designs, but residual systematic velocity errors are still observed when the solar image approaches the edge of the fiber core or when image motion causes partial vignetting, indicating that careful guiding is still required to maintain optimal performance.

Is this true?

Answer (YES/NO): NO